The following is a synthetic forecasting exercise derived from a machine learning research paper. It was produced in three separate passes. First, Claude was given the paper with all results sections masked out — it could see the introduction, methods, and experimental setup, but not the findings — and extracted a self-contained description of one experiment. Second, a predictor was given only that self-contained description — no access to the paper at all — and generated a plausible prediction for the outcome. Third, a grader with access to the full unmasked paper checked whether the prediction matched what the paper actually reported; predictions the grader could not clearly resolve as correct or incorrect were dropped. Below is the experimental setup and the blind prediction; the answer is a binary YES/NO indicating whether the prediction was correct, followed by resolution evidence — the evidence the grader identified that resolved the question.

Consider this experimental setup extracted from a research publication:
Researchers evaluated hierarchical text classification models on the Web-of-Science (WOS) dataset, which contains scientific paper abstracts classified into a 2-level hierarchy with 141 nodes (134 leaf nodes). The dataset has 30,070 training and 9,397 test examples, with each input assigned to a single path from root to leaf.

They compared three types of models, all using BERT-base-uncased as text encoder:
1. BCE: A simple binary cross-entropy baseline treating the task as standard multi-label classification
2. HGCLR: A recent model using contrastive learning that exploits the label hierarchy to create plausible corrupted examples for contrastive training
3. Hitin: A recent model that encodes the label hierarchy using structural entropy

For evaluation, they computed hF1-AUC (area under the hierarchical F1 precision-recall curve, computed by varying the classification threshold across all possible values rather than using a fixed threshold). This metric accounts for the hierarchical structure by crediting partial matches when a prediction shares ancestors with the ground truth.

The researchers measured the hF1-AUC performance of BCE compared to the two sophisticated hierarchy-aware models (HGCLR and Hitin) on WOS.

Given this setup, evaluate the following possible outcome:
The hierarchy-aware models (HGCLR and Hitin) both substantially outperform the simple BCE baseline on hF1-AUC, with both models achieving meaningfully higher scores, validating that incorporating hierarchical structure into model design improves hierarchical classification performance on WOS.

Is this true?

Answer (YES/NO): NO